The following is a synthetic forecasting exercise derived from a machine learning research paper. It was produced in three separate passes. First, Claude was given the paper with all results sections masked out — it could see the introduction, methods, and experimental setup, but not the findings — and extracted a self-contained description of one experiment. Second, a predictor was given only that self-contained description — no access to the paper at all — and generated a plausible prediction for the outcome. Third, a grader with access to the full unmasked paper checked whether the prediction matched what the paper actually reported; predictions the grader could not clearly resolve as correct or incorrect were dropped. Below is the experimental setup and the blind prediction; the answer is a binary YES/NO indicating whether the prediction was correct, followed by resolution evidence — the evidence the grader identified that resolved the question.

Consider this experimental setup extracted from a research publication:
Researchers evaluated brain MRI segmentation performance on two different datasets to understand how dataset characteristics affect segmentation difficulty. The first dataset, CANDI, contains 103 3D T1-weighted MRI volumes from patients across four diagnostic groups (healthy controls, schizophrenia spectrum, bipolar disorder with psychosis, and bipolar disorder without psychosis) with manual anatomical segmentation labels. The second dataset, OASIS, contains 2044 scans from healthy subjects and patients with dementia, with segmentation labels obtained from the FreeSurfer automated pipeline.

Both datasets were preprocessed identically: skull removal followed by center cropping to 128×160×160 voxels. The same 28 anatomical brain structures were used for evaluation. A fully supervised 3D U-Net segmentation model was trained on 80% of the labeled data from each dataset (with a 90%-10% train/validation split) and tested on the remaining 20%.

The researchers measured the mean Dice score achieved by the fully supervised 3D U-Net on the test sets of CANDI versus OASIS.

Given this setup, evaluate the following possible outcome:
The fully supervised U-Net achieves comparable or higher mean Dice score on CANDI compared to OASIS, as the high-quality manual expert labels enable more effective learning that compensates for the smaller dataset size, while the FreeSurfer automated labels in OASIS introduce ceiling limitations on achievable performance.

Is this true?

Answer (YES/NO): NO